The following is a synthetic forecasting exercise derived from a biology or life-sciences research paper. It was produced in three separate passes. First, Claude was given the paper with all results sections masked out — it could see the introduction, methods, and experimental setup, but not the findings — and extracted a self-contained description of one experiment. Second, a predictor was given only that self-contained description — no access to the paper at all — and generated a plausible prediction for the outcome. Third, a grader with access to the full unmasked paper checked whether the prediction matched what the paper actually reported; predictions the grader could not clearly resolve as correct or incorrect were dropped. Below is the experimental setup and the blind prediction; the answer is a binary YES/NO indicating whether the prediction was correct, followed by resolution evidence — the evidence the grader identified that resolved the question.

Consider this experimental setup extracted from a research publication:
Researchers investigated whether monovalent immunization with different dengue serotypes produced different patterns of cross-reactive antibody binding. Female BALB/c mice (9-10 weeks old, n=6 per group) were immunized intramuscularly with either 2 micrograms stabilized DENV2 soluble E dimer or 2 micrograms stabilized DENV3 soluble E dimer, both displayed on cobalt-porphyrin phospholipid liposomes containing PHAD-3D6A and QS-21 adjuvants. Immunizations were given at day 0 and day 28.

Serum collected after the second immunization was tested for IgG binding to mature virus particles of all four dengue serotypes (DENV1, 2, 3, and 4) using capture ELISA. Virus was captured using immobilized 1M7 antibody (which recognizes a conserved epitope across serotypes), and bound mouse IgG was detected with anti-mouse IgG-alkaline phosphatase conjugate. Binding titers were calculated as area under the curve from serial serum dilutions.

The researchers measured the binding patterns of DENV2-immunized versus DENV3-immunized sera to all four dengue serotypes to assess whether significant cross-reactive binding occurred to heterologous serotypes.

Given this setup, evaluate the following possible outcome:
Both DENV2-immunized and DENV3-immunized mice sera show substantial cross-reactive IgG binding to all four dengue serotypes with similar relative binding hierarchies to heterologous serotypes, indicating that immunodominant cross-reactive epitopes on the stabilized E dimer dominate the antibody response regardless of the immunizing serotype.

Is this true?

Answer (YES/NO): NO